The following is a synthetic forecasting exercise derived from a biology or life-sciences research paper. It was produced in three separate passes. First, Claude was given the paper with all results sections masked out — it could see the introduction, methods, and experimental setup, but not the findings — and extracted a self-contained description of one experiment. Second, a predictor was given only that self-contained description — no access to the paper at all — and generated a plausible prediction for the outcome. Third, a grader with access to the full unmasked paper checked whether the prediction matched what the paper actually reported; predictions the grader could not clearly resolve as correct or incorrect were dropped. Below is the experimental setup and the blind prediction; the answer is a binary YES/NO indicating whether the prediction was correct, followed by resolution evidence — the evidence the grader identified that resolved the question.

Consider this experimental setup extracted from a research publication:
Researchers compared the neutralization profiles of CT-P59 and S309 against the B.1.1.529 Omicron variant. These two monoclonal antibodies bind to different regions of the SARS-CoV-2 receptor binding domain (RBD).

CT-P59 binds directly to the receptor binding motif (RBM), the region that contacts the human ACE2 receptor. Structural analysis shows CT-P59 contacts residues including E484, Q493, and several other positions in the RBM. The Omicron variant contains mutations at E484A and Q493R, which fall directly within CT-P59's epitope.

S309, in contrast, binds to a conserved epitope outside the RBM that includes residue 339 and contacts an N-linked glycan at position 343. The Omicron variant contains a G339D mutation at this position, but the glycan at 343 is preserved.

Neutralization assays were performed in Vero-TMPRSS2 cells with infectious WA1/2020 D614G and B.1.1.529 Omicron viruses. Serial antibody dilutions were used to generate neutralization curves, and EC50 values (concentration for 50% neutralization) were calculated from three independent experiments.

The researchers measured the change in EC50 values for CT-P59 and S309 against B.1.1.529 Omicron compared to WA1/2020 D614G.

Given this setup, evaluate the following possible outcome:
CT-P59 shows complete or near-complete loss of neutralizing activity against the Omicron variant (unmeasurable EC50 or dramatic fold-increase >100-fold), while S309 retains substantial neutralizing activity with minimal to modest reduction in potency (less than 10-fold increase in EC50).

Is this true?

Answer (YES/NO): YES